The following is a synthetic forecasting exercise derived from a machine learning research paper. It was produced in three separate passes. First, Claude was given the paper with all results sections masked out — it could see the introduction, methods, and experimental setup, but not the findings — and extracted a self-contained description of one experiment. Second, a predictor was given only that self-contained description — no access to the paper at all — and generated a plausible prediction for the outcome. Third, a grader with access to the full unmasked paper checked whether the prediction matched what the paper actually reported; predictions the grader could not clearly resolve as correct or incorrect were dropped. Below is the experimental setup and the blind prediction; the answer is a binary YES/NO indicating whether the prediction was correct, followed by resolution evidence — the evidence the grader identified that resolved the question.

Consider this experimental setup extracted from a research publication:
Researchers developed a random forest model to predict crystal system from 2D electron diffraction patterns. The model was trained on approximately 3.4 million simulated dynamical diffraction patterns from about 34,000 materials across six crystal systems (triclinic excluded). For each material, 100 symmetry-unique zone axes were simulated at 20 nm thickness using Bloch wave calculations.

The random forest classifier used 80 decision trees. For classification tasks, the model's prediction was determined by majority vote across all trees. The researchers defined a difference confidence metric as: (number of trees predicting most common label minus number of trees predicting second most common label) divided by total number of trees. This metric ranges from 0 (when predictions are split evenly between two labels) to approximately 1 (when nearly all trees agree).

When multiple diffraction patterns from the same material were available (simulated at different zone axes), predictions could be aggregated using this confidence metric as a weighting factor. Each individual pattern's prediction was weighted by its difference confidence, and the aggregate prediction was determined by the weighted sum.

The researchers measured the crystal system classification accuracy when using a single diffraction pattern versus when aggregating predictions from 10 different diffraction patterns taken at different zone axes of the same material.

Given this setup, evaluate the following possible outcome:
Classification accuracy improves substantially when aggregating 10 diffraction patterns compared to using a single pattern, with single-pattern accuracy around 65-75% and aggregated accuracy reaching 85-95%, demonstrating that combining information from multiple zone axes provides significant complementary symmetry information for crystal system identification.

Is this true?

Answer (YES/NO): NO